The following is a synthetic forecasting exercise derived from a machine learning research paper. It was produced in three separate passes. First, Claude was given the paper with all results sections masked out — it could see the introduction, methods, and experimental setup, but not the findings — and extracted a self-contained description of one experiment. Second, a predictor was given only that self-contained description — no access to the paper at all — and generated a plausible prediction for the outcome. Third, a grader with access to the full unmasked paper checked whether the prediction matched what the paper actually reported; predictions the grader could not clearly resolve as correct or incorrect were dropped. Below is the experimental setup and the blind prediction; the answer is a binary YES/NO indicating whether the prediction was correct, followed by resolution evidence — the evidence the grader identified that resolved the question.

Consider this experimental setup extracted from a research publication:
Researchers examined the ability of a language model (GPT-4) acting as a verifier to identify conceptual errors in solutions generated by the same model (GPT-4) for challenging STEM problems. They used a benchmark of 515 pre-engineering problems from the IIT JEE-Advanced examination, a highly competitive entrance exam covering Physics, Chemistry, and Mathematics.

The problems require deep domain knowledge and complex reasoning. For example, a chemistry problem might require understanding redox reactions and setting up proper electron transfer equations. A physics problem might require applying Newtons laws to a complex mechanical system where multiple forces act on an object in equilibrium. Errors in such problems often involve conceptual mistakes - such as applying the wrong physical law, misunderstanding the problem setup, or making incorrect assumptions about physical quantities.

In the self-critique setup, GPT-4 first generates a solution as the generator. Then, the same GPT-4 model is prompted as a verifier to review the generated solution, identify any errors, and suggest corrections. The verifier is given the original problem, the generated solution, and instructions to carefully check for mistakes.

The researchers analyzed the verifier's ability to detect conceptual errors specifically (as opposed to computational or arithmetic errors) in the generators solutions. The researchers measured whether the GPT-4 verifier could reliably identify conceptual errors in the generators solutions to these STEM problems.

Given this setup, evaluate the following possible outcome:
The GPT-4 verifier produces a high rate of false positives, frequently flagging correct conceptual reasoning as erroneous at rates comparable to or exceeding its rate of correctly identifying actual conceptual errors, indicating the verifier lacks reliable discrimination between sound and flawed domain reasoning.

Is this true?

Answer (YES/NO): NO